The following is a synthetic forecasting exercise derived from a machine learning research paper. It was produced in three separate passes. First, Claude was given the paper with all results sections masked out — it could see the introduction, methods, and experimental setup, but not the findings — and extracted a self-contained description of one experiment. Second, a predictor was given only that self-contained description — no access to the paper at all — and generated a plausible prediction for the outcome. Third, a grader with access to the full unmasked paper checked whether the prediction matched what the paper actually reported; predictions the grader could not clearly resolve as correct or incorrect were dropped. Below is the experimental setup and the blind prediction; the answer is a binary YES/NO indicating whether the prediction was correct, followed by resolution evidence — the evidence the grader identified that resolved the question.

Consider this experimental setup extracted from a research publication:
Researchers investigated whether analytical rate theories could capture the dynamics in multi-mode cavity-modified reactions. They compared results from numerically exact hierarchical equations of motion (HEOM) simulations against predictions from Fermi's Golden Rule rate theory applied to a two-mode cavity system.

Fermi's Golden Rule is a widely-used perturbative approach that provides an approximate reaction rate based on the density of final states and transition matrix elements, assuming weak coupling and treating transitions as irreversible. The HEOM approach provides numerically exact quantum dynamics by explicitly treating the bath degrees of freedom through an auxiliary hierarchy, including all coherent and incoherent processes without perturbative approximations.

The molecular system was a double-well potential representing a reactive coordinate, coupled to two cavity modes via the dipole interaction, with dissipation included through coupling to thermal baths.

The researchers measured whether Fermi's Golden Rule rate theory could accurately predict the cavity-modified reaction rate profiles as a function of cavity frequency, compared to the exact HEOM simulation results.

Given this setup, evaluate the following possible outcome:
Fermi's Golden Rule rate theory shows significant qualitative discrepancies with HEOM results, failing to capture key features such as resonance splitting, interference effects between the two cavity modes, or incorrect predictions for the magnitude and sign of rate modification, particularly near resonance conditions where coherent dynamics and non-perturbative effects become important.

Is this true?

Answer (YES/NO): YES